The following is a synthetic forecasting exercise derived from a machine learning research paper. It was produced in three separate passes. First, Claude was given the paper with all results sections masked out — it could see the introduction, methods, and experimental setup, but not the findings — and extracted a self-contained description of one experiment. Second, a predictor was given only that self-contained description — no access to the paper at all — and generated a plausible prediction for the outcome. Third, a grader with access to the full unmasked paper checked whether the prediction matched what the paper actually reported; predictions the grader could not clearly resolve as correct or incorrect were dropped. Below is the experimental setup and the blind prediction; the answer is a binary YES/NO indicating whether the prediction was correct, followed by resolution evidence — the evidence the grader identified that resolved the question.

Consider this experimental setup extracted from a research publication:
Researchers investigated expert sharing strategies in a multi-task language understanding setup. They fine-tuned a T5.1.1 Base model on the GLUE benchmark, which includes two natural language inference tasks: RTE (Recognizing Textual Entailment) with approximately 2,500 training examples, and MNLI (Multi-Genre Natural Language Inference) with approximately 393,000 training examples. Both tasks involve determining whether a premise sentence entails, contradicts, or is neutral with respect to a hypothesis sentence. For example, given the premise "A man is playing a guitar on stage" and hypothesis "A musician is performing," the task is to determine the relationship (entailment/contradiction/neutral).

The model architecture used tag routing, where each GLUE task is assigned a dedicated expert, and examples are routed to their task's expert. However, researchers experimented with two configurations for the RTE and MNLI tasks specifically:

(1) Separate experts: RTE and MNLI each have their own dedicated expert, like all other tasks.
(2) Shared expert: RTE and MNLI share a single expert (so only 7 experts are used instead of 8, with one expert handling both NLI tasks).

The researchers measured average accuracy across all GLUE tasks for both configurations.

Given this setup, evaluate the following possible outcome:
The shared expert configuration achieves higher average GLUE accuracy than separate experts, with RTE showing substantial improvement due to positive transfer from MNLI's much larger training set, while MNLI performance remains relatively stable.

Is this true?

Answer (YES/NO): YES